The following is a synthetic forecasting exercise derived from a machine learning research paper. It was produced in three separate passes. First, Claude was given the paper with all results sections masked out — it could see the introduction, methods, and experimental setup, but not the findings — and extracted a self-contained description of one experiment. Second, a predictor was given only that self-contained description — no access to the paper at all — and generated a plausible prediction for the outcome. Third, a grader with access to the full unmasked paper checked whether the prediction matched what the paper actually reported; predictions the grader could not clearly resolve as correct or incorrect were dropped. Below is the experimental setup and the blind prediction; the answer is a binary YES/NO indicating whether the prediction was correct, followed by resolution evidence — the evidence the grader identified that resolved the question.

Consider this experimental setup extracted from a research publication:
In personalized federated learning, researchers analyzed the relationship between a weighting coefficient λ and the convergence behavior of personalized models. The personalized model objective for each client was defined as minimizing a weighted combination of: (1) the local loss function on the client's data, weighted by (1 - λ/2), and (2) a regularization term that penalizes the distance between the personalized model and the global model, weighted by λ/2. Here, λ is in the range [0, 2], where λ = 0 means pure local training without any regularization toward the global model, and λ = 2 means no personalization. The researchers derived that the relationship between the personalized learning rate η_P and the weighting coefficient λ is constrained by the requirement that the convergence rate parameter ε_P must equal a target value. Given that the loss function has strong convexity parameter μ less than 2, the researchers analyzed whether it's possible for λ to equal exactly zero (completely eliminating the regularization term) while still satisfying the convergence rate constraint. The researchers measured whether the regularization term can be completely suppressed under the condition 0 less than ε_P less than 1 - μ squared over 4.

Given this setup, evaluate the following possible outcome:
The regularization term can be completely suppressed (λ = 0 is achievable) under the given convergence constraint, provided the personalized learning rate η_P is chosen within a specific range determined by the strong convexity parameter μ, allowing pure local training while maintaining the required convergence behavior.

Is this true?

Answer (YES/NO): NO